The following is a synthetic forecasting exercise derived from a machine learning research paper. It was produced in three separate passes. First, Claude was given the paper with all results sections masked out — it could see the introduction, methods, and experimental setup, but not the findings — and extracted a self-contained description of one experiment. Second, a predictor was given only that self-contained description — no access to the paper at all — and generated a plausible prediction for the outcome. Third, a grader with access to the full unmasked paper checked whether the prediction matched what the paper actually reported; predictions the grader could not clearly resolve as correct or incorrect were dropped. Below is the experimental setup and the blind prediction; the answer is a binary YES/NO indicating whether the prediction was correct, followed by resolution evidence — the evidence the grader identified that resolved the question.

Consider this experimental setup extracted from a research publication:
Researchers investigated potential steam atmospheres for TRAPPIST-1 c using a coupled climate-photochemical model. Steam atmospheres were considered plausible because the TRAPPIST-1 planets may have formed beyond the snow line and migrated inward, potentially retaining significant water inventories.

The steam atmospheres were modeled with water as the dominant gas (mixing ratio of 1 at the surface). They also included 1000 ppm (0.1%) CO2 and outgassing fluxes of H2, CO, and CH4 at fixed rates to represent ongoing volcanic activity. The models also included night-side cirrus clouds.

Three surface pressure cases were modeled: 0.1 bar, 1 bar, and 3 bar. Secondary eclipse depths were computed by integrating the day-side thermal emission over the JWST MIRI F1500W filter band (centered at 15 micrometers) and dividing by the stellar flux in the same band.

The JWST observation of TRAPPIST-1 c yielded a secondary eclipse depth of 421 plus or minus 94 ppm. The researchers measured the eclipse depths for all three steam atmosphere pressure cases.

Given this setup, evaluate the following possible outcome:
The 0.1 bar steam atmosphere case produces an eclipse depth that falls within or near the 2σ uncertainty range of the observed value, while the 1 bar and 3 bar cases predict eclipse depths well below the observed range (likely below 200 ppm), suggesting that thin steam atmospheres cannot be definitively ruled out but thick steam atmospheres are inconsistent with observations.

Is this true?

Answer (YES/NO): NO